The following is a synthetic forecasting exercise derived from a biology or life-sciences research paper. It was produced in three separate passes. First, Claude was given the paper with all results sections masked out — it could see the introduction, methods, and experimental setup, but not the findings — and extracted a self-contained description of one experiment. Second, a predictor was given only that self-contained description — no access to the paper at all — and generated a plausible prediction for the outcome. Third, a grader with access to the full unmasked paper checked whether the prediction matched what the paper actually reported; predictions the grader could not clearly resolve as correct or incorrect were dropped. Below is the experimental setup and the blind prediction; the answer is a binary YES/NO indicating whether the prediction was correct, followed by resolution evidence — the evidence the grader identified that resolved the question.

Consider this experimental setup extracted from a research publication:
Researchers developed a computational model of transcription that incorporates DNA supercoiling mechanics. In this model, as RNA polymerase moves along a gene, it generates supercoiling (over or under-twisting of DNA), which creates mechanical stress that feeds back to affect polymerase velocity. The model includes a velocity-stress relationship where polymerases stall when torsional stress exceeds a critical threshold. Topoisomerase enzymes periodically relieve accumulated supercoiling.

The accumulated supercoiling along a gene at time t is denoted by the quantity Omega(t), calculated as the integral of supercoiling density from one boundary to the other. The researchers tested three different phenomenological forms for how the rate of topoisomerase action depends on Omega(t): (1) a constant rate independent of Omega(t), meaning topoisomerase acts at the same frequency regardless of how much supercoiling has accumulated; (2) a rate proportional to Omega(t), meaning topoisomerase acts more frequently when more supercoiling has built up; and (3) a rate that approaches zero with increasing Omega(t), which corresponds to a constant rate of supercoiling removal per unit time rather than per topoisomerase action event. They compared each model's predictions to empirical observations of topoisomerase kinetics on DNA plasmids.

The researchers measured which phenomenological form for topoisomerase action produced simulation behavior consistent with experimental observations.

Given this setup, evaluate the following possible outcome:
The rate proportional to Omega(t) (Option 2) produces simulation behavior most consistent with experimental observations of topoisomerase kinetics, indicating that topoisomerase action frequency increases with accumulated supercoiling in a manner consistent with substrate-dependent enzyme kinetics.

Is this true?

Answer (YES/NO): NO